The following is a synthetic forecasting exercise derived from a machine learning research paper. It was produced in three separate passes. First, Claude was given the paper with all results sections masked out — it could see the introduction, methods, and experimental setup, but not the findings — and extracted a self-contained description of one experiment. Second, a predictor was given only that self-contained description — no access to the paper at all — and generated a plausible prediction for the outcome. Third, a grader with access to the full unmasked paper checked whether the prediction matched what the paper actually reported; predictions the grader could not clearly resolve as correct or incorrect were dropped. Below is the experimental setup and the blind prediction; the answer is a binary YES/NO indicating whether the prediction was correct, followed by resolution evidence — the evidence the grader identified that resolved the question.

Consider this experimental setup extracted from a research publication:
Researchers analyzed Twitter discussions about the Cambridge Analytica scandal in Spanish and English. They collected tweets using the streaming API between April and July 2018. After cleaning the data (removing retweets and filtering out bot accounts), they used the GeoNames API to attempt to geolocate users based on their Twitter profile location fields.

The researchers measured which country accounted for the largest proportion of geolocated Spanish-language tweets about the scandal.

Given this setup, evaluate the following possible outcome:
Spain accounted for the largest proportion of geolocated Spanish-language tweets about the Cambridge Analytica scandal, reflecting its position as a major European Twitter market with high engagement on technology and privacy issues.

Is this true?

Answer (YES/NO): YES